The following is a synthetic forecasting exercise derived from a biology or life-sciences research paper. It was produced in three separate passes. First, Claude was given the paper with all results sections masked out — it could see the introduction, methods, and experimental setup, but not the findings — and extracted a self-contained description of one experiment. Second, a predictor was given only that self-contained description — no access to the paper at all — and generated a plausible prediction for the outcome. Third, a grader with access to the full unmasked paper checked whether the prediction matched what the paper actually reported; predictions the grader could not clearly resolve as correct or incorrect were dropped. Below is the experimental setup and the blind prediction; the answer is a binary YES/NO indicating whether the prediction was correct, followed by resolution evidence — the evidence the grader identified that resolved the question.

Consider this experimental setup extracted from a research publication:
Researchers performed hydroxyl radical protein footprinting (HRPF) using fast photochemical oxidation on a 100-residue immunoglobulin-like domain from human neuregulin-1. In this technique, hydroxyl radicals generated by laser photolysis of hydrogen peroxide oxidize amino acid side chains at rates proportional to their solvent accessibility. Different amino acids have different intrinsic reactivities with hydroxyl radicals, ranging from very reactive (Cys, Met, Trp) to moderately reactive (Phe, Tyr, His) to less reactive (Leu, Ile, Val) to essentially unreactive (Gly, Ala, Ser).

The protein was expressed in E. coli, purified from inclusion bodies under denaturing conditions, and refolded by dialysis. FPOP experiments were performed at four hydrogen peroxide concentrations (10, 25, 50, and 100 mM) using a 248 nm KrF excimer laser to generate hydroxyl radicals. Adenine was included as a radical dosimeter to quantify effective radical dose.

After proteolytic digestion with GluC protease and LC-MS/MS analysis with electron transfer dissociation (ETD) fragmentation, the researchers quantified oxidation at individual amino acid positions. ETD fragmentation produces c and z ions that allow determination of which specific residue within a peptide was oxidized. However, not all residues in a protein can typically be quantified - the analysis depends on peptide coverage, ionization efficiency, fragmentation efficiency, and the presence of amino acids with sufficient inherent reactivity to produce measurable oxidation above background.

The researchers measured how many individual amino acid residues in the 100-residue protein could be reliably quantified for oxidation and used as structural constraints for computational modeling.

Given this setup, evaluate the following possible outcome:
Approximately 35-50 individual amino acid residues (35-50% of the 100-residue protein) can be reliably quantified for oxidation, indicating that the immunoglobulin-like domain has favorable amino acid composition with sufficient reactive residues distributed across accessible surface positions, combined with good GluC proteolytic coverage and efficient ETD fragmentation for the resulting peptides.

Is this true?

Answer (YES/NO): NO